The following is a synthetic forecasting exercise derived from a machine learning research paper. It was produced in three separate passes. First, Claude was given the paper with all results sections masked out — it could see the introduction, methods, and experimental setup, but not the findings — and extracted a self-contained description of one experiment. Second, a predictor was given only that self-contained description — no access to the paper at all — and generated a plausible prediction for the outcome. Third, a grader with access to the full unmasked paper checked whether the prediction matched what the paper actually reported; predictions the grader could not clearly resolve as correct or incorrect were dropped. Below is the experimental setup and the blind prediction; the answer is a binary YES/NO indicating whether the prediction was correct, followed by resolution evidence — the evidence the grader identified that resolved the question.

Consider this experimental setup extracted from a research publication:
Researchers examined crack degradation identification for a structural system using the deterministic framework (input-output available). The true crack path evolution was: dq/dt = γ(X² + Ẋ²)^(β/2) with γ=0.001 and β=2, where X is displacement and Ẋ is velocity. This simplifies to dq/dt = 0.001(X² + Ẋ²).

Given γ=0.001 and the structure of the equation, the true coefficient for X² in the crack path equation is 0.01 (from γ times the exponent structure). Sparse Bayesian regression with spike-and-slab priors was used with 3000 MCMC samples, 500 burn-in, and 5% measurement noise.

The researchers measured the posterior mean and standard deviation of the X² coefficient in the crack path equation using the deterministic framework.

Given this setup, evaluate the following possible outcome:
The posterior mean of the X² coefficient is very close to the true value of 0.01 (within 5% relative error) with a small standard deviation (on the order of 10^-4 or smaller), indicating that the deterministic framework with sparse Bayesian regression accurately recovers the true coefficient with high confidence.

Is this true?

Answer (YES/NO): YES